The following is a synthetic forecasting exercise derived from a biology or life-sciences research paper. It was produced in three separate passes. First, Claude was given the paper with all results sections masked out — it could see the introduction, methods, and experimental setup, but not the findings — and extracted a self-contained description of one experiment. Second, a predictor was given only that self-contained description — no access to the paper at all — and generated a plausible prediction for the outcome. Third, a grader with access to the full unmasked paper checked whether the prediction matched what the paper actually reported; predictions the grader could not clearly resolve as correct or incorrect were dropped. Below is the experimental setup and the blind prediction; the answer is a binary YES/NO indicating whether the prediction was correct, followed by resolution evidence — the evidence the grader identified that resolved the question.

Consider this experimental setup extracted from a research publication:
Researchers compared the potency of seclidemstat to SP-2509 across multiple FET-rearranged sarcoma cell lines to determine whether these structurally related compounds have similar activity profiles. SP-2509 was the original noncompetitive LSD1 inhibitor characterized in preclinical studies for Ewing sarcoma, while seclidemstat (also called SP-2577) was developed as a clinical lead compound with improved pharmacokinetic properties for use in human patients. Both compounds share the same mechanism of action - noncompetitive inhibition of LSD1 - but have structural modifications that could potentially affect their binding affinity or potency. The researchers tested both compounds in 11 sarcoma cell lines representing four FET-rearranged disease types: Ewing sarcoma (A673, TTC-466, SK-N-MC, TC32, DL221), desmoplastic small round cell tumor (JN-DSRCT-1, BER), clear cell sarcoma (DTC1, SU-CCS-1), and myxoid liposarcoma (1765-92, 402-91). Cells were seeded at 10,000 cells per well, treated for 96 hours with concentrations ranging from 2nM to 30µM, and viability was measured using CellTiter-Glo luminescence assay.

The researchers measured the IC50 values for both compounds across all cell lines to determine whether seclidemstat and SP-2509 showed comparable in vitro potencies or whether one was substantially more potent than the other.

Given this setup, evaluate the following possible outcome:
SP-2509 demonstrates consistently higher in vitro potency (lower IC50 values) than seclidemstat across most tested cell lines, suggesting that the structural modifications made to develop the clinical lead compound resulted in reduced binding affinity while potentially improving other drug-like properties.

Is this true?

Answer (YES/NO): NO